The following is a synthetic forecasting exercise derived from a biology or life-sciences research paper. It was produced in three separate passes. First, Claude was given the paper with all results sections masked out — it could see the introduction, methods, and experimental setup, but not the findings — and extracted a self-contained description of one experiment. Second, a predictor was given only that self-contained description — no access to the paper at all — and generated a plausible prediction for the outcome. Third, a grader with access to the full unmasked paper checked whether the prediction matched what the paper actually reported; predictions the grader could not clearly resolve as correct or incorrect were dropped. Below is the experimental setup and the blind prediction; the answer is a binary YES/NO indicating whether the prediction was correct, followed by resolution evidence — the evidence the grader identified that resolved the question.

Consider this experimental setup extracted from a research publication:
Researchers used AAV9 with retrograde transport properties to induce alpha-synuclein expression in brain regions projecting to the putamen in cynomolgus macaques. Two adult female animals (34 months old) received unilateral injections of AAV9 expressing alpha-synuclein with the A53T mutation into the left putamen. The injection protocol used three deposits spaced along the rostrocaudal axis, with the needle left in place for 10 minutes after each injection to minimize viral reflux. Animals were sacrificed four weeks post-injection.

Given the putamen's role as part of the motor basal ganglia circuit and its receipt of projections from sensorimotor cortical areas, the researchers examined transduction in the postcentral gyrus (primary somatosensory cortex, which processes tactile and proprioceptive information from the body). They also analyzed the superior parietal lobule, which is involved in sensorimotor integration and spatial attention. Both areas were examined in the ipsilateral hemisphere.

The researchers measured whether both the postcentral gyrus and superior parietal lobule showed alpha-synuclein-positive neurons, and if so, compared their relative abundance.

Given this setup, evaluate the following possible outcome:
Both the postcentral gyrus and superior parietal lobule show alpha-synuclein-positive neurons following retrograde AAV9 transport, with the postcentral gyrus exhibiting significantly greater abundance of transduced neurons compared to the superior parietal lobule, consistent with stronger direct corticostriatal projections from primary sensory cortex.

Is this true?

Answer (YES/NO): YES